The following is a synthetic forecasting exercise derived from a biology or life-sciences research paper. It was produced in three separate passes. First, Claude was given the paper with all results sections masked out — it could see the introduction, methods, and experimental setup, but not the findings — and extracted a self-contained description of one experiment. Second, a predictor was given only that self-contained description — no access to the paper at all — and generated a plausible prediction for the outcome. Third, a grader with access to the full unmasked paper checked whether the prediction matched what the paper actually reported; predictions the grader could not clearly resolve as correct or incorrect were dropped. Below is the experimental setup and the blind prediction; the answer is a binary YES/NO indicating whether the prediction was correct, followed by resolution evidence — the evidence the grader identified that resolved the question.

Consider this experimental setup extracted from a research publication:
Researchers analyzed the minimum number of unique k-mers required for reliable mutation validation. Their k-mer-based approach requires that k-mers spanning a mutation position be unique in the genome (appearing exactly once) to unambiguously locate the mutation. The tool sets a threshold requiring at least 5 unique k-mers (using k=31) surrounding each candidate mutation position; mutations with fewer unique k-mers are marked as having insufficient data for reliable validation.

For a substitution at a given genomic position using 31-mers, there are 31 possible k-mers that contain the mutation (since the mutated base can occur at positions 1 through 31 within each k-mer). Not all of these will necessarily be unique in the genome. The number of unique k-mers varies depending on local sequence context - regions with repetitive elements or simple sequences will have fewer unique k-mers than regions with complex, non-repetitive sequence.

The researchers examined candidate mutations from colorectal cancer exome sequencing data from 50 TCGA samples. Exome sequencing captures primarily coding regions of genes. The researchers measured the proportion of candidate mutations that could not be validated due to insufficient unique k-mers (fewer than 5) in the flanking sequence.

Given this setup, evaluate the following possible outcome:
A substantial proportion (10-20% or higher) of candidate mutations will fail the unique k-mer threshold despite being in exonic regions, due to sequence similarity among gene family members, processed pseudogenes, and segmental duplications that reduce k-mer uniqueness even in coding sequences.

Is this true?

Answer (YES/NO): NO